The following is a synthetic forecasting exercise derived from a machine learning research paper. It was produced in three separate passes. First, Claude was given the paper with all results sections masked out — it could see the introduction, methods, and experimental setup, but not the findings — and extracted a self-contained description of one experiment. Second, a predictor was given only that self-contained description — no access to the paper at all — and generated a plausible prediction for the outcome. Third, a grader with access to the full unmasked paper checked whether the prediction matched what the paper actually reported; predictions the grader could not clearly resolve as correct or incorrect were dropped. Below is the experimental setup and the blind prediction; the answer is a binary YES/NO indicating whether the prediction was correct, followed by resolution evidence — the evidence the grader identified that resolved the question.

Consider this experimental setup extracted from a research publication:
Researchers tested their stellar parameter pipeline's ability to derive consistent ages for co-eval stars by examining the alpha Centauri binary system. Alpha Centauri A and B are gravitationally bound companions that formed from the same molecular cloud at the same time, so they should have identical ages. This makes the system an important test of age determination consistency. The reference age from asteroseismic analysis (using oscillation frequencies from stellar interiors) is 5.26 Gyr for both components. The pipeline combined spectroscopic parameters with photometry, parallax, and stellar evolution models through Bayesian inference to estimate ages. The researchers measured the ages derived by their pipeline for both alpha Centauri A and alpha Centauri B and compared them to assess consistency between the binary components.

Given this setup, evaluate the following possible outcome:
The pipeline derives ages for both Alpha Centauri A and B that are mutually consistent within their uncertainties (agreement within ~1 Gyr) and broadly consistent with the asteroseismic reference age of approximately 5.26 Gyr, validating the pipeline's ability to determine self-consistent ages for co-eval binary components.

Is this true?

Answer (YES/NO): YES